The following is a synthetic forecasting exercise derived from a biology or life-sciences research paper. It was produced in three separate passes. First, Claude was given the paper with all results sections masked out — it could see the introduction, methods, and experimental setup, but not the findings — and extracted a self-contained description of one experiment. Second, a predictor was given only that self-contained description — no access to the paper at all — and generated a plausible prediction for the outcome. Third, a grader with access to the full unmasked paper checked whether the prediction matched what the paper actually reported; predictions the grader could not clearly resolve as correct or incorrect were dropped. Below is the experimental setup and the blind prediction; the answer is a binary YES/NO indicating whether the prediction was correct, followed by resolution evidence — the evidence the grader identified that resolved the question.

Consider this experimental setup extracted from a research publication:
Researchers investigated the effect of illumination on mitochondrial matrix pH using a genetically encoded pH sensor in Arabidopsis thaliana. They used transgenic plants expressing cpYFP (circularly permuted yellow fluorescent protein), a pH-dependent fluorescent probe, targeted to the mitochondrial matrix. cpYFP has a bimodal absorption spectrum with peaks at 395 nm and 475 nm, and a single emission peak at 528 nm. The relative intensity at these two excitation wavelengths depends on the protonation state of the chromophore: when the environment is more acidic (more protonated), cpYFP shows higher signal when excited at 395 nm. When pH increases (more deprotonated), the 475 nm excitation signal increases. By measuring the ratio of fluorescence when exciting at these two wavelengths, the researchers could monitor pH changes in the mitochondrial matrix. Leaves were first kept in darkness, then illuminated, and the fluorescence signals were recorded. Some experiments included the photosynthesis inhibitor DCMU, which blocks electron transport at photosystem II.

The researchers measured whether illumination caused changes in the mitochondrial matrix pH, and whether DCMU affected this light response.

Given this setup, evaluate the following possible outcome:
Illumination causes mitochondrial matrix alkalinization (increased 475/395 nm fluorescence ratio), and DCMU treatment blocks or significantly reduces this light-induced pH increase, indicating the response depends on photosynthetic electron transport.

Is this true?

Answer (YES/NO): YES